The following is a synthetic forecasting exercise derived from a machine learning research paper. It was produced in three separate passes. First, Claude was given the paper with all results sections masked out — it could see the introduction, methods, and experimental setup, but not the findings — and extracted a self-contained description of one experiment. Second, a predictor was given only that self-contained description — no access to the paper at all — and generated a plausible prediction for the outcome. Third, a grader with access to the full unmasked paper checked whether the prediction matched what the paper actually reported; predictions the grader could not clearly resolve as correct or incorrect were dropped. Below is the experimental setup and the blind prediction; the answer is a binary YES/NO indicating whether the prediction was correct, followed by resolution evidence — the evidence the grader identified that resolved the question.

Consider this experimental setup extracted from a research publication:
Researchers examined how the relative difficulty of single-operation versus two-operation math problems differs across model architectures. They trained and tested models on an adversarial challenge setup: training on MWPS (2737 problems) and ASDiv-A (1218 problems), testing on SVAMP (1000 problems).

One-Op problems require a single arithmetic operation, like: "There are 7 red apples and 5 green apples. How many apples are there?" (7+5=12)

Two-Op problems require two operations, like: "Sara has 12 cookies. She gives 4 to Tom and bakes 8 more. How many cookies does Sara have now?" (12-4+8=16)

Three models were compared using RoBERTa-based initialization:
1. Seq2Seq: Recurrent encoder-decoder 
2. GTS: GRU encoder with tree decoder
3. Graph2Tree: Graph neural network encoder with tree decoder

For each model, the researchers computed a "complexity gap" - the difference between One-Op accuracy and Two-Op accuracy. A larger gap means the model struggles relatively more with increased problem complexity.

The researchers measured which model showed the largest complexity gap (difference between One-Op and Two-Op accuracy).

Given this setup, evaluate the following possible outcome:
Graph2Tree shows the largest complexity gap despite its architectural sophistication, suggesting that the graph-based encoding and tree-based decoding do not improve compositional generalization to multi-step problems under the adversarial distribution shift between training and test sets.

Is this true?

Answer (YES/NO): YES